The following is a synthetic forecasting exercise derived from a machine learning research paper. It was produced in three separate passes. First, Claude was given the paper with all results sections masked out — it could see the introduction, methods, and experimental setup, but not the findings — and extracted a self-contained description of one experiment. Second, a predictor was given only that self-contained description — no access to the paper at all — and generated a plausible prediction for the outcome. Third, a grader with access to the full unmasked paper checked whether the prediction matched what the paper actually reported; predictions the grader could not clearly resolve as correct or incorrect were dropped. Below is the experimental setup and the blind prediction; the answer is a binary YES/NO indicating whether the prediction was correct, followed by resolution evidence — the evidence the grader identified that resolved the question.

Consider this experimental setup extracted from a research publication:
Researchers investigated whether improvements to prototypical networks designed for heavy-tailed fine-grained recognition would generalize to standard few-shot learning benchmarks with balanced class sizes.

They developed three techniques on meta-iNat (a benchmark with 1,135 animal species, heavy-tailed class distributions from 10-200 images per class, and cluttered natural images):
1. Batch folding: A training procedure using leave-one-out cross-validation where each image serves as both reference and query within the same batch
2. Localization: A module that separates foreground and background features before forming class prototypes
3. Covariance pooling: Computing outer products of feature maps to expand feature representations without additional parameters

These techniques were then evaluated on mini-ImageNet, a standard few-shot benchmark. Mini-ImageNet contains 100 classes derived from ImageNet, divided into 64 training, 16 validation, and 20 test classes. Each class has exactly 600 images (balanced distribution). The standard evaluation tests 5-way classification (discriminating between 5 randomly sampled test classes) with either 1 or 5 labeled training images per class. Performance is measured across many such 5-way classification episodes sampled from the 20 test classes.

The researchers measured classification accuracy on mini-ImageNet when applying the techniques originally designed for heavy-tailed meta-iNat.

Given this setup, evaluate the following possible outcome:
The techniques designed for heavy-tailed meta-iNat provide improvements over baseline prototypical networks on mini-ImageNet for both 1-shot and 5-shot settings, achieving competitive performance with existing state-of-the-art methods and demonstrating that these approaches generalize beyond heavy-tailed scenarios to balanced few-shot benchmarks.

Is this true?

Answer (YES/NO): NO